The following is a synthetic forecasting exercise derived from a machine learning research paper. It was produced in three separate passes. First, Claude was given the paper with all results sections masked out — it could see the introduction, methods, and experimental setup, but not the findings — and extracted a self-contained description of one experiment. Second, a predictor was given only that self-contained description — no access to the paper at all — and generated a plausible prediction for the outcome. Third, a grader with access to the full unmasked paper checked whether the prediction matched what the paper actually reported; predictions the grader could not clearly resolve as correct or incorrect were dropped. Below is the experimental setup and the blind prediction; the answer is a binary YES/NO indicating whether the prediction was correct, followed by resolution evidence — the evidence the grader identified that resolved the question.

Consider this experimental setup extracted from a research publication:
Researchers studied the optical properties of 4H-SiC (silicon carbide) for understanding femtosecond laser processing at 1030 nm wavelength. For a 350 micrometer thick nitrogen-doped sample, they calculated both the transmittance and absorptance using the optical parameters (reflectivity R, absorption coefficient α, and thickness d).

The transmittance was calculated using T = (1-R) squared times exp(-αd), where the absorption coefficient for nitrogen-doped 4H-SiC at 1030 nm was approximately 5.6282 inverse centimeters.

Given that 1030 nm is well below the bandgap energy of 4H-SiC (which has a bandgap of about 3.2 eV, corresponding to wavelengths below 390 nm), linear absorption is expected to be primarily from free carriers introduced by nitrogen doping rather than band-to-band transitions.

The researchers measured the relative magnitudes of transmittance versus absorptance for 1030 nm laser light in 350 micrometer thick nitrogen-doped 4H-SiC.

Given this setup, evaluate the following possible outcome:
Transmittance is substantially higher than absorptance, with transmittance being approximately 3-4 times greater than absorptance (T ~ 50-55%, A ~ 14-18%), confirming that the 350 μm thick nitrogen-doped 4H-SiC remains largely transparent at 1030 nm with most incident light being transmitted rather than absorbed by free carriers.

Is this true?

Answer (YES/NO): NO